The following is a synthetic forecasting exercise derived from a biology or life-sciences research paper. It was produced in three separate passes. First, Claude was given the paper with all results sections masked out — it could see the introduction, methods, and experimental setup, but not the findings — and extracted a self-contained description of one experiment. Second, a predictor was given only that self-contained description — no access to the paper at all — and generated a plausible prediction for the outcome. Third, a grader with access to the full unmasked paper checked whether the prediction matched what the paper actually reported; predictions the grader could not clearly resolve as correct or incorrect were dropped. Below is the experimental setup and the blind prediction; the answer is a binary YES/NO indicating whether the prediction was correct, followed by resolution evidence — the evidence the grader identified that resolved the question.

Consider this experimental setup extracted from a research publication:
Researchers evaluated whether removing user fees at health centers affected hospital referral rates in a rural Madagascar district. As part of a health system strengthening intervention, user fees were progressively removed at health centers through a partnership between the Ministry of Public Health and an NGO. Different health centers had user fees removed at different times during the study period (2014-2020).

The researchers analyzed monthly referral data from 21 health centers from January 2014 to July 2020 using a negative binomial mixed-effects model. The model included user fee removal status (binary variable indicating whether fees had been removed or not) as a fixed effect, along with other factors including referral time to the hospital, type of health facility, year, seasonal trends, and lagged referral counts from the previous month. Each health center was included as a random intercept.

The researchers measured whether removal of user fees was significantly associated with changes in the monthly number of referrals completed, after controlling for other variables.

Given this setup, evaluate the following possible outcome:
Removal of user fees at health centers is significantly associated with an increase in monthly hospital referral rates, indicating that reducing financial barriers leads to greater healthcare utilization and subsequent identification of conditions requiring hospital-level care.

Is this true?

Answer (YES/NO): YES